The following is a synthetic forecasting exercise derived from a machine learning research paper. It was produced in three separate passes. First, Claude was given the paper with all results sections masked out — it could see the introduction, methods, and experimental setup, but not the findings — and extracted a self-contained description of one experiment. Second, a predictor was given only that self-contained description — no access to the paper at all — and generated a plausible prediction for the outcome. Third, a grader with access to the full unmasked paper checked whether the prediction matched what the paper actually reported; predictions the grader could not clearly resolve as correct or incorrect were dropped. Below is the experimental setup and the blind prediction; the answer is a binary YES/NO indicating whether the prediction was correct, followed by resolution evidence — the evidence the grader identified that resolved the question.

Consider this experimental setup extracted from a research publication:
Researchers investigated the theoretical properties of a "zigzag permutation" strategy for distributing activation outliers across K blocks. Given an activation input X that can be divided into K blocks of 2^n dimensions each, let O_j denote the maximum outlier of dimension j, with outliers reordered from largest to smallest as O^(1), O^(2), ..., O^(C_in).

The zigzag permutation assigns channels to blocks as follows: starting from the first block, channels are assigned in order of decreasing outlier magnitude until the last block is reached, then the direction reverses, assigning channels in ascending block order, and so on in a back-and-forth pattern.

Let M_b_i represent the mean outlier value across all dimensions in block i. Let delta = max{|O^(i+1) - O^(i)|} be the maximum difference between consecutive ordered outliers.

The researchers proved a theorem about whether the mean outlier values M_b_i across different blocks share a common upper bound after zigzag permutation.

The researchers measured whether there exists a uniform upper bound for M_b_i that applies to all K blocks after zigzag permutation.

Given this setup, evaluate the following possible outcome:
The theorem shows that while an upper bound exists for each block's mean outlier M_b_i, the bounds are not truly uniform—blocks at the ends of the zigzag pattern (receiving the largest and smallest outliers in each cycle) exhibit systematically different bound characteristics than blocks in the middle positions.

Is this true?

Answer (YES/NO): NO